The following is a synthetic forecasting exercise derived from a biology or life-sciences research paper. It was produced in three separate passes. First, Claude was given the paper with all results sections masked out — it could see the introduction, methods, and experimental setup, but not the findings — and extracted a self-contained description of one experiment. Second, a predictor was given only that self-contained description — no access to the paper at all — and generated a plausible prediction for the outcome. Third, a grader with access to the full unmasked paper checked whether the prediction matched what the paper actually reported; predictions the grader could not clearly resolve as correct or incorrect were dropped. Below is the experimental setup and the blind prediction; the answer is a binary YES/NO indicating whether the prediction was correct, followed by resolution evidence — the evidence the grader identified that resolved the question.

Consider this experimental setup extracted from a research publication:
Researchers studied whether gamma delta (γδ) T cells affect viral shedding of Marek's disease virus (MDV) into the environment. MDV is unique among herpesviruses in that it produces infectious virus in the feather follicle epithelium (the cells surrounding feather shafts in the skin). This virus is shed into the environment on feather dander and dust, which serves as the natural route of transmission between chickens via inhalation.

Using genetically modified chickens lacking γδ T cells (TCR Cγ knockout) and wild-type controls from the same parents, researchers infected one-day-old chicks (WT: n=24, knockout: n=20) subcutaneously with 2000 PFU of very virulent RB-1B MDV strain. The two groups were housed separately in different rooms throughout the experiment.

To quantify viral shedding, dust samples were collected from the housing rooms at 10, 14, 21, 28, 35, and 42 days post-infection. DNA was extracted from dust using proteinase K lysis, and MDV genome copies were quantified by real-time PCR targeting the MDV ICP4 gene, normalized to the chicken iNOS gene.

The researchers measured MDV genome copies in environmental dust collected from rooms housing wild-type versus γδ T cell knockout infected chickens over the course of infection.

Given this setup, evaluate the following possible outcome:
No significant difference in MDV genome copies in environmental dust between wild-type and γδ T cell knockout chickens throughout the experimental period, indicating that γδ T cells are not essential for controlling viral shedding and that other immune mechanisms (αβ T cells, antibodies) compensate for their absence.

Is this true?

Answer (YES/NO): YES